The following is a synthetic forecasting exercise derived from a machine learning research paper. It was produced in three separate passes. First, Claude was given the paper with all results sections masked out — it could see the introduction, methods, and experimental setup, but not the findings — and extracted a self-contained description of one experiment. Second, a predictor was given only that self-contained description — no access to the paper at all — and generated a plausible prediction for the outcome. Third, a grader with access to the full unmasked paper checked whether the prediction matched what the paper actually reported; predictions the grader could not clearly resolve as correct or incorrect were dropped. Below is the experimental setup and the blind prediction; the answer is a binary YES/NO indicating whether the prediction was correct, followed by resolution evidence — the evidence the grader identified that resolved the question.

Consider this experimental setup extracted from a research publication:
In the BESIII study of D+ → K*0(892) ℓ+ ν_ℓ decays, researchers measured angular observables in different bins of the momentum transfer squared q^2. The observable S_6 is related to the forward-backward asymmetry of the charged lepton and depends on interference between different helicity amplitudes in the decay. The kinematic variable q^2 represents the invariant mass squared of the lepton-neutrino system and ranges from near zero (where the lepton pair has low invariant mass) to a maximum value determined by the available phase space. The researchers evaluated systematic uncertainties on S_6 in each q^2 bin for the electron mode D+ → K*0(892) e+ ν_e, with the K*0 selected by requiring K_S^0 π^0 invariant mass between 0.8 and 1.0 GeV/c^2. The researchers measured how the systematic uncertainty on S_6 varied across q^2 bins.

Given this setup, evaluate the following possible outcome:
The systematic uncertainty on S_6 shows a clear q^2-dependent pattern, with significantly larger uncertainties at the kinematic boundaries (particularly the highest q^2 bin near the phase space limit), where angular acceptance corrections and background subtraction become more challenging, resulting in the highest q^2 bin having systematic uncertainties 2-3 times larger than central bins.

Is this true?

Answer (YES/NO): NO